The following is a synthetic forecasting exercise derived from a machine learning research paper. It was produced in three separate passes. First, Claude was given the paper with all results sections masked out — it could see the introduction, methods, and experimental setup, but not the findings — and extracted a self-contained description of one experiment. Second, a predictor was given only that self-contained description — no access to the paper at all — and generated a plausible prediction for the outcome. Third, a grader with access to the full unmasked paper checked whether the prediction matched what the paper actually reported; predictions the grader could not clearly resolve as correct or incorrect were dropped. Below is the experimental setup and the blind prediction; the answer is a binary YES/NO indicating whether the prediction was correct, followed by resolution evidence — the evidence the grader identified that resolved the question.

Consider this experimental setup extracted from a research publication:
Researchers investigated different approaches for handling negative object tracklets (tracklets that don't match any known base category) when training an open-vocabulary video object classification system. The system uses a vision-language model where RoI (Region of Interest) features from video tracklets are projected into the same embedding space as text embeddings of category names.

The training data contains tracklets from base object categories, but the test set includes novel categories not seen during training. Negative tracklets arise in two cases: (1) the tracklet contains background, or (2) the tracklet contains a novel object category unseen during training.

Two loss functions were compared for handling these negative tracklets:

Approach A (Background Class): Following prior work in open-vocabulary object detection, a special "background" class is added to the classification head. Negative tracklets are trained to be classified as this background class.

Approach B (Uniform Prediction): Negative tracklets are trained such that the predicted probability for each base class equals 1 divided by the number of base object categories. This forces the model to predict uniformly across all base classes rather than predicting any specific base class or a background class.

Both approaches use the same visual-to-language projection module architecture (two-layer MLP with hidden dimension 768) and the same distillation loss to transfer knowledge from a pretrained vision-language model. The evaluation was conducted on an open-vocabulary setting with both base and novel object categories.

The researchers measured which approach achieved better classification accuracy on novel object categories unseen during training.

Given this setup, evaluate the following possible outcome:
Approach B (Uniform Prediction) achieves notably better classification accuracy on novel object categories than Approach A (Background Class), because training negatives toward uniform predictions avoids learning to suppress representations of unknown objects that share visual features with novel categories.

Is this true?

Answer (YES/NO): YES